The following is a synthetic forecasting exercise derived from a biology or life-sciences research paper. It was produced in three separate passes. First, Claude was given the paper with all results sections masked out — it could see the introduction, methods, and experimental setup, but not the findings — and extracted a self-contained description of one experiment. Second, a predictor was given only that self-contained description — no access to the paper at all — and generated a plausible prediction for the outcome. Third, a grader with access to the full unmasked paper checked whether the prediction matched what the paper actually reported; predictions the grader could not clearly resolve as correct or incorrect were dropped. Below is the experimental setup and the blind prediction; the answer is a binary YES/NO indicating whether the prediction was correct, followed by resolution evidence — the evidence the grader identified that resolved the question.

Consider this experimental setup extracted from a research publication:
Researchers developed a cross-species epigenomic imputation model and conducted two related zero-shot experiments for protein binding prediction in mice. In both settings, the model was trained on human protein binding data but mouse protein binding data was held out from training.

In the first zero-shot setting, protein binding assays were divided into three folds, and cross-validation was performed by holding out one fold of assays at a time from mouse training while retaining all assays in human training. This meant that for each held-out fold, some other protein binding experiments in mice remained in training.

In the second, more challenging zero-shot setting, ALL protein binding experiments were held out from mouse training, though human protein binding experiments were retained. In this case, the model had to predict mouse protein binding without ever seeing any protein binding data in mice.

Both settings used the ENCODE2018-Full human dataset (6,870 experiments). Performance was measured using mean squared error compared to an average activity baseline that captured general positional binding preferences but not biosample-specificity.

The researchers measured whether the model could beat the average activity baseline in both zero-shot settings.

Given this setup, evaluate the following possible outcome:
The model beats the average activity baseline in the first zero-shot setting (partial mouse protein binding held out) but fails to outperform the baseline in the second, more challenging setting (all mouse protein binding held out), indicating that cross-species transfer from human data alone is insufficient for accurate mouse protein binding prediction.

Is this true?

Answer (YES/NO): NO